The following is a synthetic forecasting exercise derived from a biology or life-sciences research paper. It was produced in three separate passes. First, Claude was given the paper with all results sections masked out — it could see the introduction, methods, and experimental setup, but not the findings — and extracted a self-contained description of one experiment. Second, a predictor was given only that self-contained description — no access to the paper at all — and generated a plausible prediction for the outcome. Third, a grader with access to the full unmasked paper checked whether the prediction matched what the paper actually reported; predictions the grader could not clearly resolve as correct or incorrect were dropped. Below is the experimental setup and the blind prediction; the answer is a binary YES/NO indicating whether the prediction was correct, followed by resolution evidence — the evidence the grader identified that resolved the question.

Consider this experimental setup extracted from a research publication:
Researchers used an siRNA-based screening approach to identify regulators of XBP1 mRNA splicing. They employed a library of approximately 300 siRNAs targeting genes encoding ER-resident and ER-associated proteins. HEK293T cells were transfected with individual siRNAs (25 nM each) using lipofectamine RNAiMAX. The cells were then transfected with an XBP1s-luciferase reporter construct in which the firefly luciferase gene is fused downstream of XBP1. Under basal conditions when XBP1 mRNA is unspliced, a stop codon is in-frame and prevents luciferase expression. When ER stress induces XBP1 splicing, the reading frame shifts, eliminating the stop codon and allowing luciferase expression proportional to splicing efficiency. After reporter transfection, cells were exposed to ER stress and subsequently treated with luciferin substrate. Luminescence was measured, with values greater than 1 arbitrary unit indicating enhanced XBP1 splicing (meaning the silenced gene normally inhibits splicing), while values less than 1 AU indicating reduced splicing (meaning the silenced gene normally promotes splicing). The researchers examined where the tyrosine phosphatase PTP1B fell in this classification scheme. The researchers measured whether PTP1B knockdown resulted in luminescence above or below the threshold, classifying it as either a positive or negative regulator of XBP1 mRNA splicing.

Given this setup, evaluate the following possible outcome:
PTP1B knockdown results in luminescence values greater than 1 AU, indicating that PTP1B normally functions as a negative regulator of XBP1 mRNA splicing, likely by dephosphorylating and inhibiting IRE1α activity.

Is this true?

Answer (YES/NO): NO